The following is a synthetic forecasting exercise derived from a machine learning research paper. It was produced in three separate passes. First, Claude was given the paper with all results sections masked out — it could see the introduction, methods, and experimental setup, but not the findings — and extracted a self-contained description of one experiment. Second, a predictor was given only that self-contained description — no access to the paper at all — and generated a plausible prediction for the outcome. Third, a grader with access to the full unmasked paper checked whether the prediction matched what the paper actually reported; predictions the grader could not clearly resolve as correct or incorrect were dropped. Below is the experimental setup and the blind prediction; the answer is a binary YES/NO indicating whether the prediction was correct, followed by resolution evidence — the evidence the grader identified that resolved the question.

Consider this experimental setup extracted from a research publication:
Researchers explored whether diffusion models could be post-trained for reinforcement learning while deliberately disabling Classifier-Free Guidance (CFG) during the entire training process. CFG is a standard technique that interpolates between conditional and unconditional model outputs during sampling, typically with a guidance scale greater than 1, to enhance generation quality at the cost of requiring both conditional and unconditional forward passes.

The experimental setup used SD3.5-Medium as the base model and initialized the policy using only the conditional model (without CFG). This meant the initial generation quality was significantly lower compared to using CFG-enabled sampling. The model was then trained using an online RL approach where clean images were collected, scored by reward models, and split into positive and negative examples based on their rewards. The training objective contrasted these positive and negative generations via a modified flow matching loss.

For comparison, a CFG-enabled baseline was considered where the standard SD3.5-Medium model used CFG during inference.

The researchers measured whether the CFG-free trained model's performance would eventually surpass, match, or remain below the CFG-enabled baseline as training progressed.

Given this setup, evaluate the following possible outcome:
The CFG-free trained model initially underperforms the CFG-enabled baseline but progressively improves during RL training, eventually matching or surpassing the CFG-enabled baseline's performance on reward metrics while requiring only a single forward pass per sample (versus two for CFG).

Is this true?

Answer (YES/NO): YES